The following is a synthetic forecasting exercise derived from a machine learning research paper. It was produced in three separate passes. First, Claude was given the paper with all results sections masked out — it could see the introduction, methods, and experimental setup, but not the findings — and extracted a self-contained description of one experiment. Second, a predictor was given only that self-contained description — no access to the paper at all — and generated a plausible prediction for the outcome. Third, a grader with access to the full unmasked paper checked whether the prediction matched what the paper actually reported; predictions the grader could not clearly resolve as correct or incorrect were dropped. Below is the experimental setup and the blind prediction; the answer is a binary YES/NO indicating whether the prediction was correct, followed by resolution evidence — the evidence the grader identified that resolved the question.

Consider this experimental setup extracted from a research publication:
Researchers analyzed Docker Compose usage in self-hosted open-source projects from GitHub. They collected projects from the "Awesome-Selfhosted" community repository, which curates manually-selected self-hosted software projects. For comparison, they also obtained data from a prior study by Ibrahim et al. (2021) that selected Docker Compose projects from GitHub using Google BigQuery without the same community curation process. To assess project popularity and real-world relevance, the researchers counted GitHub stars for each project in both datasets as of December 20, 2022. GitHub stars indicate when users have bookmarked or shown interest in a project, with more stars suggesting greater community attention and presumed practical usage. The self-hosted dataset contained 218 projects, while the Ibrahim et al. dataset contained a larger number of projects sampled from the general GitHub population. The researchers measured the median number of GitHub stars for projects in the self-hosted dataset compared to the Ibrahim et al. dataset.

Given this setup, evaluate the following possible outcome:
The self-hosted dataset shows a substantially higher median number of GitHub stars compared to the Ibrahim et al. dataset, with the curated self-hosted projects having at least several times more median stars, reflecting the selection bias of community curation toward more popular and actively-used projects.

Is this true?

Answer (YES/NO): YES